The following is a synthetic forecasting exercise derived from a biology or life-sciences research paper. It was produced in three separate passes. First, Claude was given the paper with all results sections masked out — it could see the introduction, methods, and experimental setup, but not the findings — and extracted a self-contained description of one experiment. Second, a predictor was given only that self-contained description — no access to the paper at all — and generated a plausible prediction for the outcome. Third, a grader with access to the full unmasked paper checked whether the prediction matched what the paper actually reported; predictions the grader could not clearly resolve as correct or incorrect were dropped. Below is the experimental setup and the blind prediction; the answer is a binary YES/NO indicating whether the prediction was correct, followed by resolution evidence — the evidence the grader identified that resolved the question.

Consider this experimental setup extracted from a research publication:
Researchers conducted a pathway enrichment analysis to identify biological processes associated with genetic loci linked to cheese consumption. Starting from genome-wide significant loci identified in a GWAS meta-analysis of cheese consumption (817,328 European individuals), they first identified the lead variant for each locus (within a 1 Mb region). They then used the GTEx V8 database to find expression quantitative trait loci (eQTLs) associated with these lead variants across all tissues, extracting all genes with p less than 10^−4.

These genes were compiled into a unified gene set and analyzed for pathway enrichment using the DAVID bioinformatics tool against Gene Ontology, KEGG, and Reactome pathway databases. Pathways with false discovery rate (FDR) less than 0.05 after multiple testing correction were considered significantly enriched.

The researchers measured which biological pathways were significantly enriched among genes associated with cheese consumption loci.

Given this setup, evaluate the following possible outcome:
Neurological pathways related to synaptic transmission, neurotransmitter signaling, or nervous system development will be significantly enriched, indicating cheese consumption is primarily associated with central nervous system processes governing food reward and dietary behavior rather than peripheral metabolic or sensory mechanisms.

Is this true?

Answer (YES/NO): NO